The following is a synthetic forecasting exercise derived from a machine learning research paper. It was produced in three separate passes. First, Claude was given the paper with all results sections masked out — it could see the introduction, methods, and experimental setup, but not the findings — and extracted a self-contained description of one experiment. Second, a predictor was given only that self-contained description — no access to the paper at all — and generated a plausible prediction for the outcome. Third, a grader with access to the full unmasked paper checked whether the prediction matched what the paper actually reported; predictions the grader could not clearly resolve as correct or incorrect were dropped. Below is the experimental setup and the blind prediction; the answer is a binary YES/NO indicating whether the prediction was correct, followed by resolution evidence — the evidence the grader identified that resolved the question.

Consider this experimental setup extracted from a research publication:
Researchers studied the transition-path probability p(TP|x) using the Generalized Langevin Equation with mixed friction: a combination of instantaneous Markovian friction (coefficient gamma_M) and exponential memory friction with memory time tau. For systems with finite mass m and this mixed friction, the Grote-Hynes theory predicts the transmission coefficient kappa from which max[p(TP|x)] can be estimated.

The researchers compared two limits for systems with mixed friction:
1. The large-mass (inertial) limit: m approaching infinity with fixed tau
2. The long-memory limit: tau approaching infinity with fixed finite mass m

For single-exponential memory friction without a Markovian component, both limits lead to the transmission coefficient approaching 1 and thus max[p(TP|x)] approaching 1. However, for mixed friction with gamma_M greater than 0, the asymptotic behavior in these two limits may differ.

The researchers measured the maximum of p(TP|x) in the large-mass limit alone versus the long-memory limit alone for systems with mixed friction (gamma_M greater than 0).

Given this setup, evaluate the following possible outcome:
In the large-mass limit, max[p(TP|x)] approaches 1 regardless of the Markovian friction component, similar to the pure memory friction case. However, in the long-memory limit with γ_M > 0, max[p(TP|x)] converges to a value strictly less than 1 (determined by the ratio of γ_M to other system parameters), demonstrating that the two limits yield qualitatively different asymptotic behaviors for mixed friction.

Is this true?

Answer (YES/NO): NO